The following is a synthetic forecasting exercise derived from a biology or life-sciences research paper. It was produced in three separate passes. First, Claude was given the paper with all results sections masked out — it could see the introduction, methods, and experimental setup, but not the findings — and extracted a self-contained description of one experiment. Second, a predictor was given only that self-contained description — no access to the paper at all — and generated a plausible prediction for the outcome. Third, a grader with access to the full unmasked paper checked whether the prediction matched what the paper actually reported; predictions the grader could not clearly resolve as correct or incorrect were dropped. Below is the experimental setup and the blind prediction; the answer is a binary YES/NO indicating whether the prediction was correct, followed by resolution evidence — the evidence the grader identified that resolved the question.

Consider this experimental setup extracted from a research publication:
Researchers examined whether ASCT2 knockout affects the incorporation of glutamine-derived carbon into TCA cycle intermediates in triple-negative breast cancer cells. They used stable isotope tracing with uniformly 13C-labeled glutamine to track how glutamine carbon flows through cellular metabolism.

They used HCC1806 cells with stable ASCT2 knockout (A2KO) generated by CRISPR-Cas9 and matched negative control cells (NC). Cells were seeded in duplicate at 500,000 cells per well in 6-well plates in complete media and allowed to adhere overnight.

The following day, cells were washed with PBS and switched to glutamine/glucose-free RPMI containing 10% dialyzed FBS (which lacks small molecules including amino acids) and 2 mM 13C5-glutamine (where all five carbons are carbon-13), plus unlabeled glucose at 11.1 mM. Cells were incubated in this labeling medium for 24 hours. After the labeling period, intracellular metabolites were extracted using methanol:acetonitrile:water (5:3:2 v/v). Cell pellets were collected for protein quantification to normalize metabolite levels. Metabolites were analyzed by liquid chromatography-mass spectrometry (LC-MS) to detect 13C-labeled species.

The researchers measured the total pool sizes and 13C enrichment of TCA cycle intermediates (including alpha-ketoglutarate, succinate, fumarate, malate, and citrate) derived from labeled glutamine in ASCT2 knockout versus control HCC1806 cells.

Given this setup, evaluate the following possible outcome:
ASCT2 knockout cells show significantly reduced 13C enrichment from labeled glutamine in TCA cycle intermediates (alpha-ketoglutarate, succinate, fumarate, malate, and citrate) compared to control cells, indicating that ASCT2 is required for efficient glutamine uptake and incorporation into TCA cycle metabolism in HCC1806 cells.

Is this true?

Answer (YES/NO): NO